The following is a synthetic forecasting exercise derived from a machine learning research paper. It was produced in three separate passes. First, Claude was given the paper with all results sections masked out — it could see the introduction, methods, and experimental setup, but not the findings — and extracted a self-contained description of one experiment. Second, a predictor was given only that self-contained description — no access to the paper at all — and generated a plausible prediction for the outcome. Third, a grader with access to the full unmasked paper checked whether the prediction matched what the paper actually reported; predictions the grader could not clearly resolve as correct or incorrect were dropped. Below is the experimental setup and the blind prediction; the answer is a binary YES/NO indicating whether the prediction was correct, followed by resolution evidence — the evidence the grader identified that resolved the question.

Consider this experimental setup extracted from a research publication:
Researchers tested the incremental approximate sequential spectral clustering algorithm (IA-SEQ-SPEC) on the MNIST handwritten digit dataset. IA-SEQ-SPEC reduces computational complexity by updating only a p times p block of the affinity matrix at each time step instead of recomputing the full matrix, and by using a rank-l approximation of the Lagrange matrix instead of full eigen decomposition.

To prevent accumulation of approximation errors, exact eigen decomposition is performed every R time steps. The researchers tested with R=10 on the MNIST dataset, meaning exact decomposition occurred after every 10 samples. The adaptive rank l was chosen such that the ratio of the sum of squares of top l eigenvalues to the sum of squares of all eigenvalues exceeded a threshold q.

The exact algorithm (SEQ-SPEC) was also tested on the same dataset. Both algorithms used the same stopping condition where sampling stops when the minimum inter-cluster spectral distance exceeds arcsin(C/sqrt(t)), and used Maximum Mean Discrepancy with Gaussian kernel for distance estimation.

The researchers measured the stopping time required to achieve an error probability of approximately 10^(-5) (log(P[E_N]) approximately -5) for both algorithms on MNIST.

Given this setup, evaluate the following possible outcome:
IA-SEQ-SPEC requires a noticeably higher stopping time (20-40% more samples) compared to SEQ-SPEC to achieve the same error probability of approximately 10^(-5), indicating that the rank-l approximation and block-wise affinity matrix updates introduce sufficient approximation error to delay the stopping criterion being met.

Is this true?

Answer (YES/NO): NO